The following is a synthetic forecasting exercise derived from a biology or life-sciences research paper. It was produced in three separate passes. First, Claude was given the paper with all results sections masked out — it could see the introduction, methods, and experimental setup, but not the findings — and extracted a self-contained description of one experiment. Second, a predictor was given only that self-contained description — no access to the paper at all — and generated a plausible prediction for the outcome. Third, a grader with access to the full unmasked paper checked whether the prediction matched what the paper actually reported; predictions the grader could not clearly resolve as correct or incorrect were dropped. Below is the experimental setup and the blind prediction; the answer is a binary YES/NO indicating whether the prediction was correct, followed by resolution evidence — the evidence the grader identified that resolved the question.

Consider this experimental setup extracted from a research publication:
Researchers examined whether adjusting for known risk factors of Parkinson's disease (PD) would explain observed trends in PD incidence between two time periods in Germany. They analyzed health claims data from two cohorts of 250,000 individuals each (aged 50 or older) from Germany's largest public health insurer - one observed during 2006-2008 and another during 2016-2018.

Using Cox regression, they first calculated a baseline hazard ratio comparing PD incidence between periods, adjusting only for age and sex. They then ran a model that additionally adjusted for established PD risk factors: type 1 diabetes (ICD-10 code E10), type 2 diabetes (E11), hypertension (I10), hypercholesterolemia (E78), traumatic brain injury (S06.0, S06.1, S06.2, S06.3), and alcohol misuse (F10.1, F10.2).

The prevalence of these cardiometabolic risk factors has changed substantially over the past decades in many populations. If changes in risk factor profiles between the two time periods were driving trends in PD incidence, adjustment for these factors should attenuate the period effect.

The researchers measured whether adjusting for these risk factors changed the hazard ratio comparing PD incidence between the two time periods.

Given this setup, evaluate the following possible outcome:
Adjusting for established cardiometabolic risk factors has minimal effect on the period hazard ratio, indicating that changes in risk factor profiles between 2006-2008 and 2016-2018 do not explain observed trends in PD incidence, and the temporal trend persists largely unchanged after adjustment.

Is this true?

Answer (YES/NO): YES